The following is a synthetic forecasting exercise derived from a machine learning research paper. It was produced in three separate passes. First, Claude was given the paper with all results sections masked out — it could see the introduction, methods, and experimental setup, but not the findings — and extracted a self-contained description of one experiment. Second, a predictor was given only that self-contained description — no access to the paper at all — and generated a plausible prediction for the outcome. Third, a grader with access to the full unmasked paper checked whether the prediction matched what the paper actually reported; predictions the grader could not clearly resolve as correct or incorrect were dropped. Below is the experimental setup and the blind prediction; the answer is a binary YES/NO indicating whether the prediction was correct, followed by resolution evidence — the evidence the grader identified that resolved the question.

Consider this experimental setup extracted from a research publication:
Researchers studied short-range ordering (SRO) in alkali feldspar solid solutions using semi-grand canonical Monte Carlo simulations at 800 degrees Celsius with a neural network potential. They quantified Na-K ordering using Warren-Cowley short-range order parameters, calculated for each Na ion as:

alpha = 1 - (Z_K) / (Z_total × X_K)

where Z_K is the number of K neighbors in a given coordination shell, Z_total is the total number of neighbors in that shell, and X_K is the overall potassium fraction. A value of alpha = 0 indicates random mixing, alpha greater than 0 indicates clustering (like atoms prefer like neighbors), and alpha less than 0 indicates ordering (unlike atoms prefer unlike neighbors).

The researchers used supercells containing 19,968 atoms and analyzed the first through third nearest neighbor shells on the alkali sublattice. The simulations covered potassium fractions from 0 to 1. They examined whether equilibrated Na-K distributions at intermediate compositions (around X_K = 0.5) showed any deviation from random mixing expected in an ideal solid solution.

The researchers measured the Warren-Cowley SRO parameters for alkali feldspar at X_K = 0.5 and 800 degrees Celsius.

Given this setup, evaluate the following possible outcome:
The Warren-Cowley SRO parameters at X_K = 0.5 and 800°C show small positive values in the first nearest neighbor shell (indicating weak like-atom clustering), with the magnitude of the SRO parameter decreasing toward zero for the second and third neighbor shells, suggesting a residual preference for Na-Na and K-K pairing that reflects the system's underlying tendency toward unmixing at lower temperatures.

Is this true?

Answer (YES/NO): NO